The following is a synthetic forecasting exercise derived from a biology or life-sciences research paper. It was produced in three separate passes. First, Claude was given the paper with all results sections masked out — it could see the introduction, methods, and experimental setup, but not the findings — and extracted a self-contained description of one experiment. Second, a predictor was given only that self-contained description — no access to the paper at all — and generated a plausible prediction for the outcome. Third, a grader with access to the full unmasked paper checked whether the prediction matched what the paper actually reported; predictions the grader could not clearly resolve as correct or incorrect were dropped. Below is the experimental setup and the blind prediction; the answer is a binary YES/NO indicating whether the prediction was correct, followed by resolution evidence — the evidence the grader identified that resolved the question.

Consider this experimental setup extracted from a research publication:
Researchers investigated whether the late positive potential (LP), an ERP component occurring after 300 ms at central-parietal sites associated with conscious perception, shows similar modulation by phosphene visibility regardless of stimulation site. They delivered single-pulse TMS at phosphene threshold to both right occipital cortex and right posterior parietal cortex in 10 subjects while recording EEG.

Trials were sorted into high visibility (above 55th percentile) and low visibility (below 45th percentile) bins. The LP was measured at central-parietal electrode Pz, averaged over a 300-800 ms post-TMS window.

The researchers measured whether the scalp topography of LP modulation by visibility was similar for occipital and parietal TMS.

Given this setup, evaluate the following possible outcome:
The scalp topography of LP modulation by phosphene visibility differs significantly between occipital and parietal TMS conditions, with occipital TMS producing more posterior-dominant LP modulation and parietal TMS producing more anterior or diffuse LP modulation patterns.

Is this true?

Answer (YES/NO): NO